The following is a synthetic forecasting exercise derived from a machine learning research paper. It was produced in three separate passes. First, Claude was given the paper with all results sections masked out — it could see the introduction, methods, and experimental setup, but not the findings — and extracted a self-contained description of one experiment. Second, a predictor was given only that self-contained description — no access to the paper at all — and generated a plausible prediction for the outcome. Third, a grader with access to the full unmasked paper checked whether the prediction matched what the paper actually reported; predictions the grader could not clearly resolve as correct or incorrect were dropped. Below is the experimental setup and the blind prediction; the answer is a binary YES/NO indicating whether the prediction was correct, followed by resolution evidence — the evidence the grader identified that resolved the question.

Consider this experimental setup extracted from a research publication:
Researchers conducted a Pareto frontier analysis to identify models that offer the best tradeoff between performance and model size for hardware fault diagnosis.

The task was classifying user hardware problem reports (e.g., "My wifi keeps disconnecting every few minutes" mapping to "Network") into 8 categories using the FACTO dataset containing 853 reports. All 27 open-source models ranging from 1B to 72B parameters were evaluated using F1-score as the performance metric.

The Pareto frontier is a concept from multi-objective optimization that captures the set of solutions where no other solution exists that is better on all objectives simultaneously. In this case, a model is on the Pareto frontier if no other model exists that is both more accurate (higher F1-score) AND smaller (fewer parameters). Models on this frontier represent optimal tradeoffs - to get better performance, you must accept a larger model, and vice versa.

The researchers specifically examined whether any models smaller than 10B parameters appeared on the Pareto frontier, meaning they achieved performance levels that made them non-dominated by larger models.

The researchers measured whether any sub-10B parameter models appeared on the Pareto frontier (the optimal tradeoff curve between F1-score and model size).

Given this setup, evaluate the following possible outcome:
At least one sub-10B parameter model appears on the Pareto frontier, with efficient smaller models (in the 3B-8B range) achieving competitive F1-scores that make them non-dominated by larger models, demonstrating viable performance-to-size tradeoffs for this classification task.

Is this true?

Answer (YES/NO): NO